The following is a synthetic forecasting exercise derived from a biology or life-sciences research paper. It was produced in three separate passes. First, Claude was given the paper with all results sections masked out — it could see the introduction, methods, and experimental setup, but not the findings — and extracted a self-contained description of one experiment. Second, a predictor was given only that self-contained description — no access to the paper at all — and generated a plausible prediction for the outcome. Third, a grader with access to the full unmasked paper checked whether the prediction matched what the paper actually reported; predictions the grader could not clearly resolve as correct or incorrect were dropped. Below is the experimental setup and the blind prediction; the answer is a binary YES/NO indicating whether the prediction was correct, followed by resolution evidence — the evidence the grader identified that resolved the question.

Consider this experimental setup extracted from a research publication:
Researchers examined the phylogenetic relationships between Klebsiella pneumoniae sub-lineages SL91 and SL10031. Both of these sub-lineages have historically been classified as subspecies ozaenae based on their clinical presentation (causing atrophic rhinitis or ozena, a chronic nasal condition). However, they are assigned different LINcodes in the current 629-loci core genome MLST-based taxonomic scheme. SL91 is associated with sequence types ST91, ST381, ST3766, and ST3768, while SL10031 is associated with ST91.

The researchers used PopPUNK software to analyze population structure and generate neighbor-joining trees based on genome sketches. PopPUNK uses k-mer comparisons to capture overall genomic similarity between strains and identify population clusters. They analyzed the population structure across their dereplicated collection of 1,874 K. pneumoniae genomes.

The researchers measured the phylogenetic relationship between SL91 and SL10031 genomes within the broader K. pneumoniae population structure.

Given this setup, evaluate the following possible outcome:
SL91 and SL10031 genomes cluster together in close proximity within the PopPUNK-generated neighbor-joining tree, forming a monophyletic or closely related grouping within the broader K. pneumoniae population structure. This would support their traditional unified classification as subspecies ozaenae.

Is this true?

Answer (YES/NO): YES